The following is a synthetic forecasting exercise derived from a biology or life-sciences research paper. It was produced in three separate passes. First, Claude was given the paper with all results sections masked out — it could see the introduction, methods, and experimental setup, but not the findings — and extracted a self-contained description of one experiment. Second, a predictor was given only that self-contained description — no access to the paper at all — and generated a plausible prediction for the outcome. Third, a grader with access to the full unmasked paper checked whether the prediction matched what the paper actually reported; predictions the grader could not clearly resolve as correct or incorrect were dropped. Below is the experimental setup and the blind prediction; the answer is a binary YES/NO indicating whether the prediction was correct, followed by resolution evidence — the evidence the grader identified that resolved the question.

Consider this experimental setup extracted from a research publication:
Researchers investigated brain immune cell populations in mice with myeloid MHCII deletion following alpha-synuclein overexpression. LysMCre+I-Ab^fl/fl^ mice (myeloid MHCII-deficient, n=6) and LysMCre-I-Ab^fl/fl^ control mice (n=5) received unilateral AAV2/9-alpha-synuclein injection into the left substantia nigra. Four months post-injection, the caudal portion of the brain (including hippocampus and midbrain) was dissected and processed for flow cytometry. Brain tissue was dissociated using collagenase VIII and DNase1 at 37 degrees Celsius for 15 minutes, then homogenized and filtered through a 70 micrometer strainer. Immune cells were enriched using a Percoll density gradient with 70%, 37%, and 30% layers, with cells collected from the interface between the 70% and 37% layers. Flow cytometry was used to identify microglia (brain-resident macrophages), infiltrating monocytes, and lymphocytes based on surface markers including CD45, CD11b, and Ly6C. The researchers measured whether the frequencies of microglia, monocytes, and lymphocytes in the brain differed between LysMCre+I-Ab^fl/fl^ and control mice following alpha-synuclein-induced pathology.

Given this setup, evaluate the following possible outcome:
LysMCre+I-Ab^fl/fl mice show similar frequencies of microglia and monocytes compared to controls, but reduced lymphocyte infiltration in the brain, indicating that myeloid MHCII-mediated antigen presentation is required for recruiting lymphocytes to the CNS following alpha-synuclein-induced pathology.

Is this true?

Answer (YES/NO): NO